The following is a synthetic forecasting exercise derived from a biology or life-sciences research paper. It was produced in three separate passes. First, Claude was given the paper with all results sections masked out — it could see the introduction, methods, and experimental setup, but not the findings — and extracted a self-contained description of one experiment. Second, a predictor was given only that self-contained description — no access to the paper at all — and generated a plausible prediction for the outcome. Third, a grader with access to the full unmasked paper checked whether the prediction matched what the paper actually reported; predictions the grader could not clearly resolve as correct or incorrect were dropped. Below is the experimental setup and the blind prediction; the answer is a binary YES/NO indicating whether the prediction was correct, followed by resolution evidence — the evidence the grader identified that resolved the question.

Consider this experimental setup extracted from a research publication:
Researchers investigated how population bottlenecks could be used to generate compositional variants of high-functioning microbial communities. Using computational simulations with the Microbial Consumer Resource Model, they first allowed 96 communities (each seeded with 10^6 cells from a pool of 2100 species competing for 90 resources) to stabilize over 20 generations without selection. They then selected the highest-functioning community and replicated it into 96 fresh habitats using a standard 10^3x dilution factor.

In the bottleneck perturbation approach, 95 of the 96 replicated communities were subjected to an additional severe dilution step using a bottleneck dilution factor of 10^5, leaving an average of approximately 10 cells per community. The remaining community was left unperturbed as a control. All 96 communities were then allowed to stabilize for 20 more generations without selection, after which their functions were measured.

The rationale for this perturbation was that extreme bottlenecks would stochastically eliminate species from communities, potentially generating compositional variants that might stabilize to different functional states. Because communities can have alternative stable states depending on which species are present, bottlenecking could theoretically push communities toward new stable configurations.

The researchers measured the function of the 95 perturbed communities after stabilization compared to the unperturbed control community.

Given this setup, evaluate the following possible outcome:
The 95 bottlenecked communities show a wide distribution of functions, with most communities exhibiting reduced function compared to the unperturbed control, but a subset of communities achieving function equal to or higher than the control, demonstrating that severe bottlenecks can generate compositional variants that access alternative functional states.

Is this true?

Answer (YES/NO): YES